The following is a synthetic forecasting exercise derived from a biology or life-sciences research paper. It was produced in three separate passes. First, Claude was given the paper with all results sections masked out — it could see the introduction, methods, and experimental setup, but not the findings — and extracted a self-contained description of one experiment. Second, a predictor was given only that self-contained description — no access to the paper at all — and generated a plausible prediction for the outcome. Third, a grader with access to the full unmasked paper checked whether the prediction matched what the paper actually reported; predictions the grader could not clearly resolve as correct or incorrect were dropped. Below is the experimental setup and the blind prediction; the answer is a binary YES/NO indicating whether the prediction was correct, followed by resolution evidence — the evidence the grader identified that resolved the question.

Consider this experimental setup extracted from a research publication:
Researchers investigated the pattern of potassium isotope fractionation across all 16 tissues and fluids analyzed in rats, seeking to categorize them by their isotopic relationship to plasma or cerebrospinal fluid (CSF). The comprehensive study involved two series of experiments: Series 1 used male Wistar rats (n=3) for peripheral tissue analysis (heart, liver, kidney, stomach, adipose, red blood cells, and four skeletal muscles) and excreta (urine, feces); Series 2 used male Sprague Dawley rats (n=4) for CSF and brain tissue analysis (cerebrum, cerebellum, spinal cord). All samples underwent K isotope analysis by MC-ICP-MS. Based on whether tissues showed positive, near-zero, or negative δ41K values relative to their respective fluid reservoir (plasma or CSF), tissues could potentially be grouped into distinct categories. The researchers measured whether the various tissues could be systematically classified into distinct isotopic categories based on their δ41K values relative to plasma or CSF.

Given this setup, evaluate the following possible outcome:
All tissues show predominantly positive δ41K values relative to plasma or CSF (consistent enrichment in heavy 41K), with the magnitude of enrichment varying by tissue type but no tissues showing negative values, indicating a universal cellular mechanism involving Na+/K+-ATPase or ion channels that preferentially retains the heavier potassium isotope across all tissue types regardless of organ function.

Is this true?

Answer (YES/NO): NO